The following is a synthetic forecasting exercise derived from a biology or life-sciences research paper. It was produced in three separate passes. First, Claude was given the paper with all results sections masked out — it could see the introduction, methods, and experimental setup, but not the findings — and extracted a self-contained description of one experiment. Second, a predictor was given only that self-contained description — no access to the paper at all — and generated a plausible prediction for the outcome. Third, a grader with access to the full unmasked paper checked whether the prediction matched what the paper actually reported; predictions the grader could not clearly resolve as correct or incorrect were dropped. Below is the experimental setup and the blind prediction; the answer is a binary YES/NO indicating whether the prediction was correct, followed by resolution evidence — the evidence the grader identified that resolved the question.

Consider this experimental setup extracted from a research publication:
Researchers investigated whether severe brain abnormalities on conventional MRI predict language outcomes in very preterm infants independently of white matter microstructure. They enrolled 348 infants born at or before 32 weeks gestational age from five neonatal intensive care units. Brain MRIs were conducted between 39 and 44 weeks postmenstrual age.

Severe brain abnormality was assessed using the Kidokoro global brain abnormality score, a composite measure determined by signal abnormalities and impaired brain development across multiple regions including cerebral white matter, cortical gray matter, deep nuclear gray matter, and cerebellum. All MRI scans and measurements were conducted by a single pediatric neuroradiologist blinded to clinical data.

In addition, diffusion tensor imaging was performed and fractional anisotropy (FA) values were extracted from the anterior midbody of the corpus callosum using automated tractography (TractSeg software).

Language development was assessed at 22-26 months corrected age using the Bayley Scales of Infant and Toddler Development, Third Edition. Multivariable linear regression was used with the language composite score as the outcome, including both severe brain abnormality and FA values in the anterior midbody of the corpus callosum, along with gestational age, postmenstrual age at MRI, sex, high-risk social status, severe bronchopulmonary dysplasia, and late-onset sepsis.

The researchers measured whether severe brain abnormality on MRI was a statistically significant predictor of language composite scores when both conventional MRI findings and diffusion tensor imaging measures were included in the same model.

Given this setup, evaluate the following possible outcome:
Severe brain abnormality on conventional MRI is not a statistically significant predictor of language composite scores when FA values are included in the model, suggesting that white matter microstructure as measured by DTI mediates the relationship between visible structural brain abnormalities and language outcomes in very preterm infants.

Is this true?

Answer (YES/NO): NO